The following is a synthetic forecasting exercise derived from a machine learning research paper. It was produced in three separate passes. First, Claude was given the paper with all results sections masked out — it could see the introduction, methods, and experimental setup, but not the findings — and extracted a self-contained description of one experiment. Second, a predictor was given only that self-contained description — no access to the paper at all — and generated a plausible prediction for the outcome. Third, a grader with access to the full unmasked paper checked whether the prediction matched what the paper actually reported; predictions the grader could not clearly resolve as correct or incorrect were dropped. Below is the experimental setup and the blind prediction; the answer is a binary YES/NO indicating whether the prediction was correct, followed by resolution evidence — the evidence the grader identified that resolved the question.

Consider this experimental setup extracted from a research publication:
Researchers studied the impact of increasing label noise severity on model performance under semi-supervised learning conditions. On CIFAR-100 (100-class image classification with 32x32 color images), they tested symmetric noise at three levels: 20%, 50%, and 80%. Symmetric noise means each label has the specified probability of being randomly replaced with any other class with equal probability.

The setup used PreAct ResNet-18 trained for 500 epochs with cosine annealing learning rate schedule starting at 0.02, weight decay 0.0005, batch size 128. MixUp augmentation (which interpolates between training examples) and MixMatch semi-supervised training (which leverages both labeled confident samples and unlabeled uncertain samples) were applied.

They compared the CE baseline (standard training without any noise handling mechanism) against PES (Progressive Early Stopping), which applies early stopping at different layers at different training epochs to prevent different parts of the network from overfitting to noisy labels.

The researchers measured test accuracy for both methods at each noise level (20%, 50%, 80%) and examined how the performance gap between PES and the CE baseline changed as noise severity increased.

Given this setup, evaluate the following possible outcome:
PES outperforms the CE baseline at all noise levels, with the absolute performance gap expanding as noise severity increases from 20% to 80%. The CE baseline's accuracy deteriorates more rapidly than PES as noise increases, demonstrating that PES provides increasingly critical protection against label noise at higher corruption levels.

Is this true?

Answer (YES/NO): YES